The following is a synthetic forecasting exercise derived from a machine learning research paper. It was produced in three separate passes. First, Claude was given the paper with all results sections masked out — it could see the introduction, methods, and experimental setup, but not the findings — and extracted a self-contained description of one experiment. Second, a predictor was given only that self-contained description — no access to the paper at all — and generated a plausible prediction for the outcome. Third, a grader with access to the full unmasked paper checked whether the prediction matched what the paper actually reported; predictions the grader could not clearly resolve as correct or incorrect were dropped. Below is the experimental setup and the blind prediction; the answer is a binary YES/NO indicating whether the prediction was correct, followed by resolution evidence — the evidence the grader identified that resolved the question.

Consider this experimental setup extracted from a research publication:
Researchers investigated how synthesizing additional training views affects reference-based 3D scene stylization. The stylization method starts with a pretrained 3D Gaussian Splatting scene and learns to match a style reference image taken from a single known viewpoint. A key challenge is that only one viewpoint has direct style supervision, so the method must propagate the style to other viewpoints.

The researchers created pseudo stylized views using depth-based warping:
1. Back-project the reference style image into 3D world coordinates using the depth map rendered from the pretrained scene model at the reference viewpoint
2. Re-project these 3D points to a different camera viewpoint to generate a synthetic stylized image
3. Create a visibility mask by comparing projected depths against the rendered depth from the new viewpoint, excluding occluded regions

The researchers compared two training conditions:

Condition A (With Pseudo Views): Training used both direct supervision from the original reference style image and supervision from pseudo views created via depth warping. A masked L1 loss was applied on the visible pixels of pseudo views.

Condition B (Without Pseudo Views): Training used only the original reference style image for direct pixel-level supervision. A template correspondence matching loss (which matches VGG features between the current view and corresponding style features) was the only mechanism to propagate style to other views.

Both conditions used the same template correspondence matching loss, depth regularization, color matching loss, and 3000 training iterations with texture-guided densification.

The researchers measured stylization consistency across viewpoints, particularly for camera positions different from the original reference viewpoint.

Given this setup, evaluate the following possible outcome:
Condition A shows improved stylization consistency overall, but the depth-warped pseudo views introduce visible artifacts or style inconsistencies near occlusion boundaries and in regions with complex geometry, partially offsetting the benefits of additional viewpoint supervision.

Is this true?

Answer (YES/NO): NO